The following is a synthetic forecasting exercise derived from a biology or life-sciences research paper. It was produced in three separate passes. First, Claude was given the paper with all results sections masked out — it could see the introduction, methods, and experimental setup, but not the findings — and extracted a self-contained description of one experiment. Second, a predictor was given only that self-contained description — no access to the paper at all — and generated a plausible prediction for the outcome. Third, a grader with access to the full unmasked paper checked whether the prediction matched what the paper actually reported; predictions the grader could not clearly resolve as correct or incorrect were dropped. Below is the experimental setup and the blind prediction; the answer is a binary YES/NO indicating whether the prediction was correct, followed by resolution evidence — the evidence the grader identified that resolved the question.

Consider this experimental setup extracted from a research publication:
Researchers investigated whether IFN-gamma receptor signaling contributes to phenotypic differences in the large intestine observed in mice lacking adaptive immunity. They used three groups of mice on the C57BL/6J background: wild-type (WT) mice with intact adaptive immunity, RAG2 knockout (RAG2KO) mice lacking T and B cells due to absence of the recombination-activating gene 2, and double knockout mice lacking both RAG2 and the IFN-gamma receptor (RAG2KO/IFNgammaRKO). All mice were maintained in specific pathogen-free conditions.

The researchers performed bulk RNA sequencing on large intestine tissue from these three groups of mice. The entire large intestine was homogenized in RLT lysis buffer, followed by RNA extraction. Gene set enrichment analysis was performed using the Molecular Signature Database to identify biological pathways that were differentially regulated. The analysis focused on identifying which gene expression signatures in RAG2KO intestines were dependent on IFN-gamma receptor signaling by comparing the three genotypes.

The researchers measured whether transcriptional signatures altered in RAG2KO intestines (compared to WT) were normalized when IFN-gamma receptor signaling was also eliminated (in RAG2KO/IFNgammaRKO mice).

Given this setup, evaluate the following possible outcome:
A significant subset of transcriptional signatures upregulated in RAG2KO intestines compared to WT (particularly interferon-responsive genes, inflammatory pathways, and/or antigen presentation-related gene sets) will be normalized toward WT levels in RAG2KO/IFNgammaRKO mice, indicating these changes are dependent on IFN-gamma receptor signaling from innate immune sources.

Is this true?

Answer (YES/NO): YES